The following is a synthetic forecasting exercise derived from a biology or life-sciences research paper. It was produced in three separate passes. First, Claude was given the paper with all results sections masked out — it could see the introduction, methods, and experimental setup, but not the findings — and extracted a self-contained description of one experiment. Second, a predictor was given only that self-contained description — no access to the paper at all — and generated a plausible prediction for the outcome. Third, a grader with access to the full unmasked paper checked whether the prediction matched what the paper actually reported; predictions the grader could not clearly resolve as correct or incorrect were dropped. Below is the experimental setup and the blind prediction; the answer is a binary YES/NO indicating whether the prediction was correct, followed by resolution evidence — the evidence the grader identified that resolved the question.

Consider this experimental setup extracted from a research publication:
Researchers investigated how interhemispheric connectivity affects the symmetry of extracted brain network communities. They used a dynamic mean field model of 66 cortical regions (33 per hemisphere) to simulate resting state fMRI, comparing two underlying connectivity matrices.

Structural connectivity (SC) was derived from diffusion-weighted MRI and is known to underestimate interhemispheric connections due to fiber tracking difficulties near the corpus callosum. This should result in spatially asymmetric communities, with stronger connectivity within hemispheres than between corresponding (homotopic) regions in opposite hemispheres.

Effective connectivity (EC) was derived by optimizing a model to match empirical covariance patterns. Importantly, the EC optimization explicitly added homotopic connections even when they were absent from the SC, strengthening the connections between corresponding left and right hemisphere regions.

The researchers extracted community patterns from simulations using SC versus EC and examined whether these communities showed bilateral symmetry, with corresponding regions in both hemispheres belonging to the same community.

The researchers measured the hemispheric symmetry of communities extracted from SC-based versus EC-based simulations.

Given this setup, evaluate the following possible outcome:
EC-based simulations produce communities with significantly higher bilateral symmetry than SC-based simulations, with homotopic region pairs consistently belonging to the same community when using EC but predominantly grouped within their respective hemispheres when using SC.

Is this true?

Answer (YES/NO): YES